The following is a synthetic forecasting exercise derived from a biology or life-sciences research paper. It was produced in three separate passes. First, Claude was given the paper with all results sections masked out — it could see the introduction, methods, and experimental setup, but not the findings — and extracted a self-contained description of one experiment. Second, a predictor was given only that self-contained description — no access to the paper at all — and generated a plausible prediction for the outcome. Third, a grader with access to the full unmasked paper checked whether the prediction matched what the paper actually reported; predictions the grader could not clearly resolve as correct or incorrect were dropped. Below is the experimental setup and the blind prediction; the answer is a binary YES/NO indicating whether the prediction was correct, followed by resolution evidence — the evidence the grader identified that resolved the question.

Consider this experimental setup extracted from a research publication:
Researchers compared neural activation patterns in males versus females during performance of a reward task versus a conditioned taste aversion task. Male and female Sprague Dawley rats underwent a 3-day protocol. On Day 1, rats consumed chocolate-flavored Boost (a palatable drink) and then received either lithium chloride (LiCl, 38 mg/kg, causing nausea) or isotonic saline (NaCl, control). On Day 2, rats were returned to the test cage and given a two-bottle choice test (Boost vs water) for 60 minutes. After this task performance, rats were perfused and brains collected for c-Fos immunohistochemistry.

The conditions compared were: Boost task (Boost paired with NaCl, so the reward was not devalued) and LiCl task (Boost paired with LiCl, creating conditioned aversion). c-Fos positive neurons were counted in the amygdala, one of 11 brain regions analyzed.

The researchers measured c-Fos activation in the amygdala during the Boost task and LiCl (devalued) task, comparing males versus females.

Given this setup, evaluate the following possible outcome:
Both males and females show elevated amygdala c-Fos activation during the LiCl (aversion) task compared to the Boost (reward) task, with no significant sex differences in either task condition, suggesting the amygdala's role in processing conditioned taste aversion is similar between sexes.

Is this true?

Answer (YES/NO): NO